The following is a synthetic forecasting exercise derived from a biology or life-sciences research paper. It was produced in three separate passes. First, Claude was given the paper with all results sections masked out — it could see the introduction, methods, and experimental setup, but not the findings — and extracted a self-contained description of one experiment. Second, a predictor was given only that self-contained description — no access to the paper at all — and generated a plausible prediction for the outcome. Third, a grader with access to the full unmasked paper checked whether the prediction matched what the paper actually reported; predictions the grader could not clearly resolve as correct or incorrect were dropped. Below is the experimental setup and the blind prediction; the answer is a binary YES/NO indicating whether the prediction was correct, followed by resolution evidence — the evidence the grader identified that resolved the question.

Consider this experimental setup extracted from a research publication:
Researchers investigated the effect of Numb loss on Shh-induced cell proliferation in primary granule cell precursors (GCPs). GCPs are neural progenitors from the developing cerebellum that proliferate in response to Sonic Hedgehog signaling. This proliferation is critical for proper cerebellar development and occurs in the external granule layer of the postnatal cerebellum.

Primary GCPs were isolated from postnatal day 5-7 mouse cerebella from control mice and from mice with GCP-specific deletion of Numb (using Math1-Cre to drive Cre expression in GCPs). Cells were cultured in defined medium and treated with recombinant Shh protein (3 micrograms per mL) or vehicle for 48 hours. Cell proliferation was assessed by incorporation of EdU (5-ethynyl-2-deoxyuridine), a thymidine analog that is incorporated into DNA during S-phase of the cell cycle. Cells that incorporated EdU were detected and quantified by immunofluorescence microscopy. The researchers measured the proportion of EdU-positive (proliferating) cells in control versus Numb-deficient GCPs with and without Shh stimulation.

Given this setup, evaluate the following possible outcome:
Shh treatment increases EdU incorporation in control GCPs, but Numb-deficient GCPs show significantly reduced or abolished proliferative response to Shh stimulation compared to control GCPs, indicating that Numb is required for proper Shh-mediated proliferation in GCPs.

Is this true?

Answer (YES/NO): YES